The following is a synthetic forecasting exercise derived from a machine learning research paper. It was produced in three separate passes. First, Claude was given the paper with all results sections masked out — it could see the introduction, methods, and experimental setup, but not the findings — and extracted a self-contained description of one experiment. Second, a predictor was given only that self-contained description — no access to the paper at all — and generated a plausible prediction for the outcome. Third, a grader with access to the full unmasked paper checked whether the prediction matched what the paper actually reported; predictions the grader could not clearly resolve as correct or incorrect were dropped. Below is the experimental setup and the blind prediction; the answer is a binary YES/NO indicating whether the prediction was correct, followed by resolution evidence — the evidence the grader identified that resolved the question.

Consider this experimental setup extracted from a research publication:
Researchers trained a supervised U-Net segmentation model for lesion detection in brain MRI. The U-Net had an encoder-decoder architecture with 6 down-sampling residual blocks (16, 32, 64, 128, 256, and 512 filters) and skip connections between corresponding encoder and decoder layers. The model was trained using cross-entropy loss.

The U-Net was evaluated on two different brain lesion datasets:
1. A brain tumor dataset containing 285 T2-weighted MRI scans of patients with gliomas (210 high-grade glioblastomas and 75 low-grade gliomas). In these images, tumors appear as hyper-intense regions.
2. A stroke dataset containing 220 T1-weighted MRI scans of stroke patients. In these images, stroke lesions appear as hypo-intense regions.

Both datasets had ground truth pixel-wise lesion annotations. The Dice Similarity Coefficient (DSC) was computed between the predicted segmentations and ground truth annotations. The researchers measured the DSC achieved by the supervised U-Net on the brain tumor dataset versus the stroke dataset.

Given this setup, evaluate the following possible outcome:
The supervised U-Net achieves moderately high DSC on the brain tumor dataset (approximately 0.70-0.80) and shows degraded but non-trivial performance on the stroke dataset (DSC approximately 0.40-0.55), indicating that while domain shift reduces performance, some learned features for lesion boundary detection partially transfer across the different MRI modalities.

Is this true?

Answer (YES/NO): NO